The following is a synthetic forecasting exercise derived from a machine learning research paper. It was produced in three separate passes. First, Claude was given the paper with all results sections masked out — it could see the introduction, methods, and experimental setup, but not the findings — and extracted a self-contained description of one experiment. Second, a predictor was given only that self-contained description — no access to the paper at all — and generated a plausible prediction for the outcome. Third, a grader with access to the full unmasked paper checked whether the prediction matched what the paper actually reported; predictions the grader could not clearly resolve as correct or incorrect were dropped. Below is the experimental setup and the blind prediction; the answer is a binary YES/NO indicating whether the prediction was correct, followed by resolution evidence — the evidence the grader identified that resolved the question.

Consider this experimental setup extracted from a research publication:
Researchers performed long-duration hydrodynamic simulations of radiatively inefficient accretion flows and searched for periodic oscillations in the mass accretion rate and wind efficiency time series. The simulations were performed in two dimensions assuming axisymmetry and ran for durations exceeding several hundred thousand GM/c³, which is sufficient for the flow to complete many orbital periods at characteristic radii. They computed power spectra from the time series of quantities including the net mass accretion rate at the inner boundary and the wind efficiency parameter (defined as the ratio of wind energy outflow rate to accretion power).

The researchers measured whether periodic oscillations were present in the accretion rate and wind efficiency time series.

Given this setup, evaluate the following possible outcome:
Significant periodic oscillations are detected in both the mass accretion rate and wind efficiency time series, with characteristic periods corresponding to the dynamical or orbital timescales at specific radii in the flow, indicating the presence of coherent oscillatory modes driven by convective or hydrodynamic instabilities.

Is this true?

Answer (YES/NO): NO